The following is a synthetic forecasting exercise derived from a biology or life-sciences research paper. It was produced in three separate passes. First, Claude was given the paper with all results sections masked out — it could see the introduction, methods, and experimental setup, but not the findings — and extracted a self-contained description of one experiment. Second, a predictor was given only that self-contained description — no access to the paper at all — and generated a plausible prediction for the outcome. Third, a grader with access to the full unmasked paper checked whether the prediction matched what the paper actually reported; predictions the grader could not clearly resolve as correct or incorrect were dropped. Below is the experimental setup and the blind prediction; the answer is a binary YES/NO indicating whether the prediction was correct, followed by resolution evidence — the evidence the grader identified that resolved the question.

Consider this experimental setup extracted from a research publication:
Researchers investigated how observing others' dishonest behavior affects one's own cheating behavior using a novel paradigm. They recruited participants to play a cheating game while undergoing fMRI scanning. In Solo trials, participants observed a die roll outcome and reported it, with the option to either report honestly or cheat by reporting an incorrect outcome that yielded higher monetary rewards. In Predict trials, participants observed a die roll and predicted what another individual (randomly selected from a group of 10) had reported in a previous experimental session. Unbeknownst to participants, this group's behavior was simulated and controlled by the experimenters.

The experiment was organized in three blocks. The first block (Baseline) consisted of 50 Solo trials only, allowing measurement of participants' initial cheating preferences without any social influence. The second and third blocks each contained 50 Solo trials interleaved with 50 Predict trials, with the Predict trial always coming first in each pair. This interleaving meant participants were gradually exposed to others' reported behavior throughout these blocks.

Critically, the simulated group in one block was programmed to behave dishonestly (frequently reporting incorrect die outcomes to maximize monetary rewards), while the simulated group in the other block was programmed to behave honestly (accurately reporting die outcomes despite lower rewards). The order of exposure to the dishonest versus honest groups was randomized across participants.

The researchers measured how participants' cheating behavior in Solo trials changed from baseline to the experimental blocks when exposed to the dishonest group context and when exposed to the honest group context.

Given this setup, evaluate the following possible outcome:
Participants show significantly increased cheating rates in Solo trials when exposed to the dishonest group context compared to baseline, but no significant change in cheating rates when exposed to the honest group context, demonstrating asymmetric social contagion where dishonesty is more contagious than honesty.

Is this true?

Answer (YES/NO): YES